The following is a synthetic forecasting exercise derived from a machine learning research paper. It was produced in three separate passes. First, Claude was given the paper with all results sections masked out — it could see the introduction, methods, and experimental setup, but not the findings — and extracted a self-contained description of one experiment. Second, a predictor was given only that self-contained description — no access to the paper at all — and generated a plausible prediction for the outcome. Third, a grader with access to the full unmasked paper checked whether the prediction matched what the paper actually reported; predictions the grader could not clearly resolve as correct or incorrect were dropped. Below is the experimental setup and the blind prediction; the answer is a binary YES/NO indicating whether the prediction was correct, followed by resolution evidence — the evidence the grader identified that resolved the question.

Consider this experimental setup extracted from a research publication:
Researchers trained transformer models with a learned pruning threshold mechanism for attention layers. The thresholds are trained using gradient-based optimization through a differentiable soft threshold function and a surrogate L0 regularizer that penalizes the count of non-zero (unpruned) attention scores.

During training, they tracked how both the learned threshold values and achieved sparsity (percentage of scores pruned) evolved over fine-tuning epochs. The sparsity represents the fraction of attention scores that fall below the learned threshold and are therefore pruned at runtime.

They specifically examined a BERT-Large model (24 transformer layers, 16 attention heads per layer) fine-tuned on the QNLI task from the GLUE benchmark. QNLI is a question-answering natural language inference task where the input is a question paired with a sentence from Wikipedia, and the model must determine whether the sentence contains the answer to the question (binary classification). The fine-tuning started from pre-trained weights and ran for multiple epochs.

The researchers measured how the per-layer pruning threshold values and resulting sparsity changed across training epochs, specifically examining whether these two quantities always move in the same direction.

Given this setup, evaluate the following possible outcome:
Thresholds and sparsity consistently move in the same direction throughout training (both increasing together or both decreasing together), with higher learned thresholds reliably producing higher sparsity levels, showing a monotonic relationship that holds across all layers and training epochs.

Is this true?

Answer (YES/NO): NO